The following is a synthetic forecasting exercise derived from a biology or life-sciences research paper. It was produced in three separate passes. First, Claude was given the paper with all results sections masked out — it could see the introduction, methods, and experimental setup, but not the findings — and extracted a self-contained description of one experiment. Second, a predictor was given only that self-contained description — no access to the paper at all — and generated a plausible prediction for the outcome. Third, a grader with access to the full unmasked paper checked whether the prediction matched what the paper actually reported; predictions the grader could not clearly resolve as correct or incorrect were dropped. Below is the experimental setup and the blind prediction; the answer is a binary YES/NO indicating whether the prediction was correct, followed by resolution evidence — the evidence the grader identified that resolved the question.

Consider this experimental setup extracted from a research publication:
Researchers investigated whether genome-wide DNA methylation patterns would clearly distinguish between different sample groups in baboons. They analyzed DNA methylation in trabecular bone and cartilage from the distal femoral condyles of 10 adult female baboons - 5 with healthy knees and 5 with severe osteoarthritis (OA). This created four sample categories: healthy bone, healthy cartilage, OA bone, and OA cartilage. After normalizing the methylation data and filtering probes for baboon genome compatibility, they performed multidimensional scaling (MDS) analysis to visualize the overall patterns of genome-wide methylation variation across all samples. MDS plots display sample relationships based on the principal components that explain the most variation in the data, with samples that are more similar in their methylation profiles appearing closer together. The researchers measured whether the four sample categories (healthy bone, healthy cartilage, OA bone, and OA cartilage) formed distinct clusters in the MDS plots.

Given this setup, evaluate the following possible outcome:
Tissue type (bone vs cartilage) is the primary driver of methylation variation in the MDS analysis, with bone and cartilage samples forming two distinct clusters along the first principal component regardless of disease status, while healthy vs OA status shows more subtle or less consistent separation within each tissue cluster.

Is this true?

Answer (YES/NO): NO